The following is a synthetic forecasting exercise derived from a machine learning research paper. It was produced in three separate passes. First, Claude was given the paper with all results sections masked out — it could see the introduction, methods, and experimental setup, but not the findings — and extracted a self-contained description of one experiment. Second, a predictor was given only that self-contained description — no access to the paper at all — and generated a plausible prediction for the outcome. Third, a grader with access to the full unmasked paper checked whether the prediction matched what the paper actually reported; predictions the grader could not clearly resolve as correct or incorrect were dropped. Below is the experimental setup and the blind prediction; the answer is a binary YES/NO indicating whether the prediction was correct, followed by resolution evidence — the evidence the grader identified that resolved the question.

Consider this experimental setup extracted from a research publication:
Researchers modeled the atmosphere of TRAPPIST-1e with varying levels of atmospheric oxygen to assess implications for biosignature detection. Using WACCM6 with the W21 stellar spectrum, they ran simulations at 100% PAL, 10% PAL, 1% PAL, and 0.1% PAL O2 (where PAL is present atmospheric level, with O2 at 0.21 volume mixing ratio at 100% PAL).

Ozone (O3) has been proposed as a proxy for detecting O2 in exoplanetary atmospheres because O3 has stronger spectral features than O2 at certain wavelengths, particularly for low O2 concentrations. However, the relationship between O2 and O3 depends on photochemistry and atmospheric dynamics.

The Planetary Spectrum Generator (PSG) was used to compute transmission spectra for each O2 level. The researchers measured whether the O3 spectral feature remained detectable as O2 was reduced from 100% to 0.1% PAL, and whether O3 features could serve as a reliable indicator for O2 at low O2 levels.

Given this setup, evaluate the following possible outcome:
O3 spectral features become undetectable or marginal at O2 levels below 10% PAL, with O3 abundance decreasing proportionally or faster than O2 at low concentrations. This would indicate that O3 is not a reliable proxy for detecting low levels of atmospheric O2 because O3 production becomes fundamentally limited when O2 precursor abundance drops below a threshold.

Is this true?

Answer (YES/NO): NO